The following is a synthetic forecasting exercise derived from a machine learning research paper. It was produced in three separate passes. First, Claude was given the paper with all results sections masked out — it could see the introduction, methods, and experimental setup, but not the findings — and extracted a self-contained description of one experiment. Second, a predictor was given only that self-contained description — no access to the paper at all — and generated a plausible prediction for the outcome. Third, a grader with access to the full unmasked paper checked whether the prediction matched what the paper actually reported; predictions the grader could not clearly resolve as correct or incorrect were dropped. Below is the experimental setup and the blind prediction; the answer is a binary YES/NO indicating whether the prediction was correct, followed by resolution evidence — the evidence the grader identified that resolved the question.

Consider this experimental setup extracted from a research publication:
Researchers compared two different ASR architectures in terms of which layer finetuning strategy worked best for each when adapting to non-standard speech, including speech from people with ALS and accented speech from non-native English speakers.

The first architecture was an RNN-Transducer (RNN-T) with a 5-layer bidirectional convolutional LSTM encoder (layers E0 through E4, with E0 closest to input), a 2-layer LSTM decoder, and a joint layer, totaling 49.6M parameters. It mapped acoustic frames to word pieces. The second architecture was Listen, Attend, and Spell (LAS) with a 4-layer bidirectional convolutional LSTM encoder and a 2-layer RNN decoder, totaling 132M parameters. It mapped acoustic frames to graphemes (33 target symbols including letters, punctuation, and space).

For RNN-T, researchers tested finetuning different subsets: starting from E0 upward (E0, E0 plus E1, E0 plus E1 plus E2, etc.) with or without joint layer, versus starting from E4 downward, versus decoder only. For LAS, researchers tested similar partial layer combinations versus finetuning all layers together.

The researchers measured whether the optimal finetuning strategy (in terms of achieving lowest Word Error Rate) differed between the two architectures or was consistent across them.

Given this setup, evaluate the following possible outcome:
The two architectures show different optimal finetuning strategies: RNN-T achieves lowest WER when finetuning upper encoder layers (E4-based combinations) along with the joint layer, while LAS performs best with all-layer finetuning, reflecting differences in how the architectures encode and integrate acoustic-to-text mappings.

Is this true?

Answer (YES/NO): NO